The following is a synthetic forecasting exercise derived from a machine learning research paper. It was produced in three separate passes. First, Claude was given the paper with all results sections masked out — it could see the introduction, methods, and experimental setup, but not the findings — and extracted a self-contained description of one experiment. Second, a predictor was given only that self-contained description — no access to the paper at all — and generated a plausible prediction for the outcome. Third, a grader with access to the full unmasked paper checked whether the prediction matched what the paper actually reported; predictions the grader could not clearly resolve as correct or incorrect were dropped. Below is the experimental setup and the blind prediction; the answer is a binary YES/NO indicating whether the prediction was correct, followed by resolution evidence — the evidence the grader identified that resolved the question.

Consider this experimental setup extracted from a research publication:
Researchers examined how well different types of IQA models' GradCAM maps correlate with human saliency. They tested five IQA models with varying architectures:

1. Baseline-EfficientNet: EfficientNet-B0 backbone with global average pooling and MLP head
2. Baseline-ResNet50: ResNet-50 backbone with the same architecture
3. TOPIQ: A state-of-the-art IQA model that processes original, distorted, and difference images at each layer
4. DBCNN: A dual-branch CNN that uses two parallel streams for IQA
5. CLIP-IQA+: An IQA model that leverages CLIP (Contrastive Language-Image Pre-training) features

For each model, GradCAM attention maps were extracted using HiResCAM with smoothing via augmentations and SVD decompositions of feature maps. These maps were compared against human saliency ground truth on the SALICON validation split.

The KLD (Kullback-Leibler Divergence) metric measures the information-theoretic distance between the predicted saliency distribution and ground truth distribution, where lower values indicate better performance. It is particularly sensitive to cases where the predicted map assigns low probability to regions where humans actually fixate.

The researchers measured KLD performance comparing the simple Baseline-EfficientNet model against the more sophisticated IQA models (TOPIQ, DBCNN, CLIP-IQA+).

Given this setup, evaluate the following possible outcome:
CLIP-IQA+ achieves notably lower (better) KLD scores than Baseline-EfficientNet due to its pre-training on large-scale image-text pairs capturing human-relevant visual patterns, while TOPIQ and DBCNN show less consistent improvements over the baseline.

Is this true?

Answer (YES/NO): NO